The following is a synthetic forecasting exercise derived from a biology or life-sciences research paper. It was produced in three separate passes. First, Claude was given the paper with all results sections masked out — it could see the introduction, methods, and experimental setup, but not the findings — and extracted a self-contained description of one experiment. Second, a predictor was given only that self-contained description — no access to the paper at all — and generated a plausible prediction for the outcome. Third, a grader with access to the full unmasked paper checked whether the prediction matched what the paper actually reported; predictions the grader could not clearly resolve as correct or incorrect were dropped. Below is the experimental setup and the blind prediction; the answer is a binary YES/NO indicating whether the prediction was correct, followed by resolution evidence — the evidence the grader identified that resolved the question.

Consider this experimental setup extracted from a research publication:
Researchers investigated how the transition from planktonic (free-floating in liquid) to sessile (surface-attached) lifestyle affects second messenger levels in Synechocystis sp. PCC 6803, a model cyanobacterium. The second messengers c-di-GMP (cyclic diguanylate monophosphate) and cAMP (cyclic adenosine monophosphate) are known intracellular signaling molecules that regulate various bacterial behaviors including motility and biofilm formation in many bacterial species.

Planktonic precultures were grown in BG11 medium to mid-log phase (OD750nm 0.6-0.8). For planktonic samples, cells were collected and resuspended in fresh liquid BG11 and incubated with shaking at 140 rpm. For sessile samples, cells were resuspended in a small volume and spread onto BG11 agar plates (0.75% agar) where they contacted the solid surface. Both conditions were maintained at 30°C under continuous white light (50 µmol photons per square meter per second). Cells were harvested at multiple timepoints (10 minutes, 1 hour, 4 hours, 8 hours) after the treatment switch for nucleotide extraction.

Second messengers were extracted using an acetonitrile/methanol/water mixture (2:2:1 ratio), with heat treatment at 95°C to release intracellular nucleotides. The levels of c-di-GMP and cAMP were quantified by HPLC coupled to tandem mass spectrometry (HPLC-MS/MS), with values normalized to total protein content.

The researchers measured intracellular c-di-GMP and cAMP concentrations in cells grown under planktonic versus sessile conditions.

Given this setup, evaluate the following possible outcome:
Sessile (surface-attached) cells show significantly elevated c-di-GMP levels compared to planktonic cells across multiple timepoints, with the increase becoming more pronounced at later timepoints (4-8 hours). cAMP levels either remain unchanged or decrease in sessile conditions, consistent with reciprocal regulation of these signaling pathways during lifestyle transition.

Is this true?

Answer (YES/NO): NO